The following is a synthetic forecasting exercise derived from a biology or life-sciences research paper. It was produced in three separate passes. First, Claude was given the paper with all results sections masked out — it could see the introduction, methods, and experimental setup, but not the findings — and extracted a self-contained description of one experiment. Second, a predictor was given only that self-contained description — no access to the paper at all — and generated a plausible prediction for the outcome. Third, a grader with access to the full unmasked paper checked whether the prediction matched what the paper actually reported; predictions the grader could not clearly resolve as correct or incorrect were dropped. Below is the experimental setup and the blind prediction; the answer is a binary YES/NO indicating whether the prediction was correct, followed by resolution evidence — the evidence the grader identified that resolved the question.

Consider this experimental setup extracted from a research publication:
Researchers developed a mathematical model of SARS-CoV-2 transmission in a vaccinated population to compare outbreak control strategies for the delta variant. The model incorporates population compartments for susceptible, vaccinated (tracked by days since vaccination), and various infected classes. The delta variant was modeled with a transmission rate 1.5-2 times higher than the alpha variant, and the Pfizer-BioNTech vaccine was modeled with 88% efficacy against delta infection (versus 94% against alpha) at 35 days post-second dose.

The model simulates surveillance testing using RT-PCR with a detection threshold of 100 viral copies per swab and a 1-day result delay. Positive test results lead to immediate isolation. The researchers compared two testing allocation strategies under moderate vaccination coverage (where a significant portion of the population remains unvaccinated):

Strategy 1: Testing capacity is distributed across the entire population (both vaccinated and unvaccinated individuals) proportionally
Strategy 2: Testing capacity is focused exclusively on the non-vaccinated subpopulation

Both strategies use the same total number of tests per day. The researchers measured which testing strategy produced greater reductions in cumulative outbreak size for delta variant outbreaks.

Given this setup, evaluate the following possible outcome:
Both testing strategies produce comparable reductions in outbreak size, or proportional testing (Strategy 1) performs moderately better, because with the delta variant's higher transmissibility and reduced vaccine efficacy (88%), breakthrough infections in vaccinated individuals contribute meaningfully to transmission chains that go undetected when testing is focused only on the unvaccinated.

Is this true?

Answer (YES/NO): NO